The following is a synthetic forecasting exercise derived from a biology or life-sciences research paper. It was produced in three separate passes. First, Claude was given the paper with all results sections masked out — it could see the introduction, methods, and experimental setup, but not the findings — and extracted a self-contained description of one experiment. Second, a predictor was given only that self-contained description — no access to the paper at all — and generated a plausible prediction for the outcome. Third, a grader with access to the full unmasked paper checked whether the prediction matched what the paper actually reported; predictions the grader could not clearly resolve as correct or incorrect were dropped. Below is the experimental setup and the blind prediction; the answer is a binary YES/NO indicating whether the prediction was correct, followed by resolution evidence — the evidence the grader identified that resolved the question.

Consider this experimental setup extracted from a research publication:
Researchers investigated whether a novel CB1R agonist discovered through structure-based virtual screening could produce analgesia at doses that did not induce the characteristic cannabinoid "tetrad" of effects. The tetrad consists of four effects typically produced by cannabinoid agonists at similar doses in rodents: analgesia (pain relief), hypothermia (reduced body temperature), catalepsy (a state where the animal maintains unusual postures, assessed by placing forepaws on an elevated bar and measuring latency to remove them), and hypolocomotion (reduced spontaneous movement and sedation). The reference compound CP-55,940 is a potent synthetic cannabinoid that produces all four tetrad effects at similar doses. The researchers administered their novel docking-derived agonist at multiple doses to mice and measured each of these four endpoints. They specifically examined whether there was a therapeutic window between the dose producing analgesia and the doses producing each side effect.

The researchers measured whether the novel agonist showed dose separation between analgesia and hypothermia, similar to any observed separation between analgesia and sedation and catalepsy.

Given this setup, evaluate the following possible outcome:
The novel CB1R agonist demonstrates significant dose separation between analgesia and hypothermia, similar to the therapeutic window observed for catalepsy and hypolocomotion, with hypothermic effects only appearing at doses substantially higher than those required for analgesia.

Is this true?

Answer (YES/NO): NO